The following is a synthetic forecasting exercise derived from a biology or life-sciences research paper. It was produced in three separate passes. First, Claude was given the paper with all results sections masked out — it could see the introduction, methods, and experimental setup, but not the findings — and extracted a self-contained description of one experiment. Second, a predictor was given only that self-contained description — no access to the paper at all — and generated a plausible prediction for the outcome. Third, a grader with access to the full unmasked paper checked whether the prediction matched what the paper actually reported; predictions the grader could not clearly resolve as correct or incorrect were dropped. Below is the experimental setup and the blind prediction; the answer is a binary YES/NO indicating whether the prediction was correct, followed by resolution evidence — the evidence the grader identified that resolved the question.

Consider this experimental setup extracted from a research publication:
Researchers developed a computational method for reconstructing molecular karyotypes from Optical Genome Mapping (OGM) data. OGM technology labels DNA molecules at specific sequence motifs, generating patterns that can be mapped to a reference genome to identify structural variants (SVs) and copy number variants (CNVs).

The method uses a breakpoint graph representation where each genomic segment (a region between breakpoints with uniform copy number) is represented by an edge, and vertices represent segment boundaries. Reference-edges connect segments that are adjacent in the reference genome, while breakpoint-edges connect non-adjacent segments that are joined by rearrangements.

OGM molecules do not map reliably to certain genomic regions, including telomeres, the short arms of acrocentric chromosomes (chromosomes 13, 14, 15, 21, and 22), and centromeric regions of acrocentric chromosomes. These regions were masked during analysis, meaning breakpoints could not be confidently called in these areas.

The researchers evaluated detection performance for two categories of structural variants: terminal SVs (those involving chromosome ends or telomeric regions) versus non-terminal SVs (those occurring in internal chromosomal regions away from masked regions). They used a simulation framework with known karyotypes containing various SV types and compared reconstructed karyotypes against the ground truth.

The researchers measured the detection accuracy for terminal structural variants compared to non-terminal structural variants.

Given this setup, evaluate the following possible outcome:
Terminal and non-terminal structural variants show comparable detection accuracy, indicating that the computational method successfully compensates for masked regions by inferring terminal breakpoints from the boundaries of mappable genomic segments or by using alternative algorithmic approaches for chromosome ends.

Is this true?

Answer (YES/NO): NO